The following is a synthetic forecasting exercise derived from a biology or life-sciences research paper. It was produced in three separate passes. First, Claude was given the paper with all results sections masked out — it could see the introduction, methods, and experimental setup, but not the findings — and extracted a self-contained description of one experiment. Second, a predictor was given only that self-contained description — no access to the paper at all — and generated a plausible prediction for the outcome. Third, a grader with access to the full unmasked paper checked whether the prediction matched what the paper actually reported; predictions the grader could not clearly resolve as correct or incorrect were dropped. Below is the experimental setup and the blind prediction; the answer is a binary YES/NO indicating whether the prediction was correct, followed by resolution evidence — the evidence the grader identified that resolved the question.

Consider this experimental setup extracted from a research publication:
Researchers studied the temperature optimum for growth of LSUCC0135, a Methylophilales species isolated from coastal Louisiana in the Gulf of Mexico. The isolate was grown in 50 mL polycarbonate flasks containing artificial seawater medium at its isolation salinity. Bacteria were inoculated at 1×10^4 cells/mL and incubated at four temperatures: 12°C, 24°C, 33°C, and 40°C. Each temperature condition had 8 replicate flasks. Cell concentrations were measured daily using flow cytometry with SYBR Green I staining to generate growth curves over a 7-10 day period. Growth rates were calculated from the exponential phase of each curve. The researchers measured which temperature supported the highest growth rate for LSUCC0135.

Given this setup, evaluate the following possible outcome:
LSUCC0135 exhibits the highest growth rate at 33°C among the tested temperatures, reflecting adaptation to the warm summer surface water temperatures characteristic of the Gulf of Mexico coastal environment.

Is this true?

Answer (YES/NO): NO